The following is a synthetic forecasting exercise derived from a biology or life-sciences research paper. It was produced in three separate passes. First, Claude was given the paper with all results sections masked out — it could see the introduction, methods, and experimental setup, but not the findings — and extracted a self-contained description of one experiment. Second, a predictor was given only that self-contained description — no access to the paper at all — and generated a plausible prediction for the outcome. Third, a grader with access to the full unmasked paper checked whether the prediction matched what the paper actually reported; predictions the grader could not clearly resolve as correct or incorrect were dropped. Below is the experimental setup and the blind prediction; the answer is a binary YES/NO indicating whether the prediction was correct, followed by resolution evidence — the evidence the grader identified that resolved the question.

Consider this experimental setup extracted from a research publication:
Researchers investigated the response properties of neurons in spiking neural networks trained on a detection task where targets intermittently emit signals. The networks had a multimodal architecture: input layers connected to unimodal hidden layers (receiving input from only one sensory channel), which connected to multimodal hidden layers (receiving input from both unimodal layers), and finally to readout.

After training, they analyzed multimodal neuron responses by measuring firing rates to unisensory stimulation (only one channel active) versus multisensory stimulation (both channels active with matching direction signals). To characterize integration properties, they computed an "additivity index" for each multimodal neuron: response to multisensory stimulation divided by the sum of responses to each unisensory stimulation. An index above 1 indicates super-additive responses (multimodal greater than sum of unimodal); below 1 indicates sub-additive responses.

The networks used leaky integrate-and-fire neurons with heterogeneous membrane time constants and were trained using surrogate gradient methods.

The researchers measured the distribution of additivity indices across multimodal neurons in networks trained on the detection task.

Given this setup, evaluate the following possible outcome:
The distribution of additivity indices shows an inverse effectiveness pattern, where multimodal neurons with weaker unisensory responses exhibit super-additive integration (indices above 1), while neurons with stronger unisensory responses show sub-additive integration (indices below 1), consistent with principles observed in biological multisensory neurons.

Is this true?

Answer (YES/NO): YES